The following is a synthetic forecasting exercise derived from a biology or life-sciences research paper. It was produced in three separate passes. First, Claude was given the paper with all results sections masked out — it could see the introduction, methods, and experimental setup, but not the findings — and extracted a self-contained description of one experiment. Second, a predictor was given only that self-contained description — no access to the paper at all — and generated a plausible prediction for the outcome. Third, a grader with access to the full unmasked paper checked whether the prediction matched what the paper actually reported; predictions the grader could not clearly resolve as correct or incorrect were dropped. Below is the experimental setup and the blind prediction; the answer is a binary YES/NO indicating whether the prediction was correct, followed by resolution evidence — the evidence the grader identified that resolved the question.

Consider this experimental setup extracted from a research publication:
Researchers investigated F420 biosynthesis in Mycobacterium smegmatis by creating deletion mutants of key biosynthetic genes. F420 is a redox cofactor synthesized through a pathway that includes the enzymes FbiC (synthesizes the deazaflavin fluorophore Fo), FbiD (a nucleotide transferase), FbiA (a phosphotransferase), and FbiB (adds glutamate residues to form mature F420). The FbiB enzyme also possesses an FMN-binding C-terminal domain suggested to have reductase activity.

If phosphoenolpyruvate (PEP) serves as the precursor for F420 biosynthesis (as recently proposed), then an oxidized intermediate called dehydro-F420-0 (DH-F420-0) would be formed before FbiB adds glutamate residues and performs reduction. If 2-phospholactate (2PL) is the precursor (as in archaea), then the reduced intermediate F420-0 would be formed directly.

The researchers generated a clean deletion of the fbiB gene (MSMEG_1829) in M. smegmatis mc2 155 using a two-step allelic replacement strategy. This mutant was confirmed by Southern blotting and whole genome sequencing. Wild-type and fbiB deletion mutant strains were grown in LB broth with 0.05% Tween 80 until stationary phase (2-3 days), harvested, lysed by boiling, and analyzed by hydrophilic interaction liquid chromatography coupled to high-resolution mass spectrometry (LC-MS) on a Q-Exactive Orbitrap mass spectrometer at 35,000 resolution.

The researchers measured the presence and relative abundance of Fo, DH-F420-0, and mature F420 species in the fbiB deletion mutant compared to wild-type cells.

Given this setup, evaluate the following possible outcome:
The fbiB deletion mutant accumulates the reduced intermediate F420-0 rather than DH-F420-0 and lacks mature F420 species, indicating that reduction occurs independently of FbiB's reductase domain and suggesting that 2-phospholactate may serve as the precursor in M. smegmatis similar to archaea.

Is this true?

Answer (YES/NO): NO